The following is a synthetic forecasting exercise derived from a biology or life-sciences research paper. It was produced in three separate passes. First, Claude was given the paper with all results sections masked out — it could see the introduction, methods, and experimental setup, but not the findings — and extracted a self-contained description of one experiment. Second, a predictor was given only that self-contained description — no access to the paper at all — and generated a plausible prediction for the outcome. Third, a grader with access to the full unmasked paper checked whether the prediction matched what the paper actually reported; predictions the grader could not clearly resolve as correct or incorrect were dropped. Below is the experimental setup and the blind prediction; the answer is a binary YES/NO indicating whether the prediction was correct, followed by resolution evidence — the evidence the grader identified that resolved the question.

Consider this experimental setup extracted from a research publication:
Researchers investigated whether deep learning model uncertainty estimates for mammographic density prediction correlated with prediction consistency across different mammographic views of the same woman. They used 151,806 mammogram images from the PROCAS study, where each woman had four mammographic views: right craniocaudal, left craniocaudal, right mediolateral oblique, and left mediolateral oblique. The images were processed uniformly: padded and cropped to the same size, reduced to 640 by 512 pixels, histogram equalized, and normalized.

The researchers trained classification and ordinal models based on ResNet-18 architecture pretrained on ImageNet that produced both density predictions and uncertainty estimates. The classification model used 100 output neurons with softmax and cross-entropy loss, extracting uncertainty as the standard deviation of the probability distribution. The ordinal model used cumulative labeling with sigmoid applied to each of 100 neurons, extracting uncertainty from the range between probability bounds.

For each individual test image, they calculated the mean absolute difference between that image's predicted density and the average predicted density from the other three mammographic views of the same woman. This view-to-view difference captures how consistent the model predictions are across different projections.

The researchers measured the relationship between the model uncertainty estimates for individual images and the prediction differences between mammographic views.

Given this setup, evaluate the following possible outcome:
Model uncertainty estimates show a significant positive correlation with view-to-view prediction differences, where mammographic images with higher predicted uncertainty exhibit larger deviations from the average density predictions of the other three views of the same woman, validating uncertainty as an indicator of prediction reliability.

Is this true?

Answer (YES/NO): YES